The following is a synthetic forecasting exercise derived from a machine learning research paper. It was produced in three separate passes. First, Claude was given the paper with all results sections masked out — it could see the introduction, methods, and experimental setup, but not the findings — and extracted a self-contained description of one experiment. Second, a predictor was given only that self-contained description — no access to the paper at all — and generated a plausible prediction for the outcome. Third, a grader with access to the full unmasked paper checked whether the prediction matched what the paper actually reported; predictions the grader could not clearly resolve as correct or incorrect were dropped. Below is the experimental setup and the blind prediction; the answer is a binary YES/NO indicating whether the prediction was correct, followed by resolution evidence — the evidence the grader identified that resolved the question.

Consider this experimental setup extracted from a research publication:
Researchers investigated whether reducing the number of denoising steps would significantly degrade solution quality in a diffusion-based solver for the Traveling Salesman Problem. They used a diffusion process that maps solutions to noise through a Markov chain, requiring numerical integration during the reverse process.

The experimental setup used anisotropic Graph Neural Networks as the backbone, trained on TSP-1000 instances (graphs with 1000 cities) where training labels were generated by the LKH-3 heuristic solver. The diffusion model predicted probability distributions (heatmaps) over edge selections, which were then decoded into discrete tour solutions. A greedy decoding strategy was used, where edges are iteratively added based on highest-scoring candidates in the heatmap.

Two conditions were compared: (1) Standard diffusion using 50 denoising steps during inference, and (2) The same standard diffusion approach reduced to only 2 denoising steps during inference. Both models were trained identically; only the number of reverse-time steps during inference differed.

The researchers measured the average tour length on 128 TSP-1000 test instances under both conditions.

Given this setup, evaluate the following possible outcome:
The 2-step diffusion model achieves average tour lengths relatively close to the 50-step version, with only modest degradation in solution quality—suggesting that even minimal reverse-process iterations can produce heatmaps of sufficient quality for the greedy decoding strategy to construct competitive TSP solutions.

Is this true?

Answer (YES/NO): NO